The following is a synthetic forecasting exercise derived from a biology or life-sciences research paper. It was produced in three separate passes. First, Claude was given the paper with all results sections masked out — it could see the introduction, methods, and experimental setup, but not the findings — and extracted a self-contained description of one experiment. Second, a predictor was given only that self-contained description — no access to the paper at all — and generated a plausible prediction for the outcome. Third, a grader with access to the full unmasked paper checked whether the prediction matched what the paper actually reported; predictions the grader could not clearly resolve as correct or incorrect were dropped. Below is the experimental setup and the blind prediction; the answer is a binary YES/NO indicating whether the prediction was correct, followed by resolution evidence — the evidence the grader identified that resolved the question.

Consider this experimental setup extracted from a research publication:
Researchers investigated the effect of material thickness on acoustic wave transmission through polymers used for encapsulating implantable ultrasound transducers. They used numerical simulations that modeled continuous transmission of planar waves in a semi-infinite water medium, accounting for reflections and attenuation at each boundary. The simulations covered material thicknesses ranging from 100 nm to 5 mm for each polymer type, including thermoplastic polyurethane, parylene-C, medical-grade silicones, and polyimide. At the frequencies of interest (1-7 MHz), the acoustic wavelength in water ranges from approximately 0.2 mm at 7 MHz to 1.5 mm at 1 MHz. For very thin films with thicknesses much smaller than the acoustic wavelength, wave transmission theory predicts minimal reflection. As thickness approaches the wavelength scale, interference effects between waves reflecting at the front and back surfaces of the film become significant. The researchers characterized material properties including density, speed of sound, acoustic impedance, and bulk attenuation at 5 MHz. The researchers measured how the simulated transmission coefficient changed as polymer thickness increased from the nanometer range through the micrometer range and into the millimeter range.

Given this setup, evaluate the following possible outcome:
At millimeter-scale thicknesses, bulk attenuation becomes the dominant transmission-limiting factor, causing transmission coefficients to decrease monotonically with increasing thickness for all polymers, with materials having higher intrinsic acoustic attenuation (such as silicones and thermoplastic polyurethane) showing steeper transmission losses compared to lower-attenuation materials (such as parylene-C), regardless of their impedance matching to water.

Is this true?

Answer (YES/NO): NO